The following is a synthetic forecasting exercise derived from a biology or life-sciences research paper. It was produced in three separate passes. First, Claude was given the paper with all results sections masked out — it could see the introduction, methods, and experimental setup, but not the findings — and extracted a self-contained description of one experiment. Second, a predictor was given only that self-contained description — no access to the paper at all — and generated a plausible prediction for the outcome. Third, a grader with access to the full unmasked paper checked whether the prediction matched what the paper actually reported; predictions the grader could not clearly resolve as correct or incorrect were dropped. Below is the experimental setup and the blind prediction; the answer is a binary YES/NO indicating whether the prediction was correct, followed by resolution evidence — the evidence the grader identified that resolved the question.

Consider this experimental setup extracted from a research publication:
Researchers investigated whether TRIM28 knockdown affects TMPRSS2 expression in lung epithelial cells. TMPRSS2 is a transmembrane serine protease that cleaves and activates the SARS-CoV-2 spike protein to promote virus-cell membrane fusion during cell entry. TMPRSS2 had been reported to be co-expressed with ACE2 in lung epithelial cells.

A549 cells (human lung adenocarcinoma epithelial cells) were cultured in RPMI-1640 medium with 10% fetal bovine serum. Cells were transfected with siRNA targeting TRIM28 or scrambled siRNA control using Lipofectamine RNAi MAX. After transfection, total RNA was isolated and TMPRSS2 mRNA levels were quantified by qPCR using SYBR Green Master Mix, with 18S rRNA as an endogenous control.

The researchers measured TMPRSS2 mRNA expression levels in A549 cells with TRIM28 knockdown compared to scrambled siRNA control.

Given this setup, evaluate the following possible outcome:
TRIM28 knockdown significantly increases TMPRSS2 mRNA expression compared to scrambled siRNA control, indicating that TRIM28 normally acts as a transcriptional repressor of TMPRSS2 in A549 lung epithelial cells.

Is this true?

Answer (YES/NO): NO